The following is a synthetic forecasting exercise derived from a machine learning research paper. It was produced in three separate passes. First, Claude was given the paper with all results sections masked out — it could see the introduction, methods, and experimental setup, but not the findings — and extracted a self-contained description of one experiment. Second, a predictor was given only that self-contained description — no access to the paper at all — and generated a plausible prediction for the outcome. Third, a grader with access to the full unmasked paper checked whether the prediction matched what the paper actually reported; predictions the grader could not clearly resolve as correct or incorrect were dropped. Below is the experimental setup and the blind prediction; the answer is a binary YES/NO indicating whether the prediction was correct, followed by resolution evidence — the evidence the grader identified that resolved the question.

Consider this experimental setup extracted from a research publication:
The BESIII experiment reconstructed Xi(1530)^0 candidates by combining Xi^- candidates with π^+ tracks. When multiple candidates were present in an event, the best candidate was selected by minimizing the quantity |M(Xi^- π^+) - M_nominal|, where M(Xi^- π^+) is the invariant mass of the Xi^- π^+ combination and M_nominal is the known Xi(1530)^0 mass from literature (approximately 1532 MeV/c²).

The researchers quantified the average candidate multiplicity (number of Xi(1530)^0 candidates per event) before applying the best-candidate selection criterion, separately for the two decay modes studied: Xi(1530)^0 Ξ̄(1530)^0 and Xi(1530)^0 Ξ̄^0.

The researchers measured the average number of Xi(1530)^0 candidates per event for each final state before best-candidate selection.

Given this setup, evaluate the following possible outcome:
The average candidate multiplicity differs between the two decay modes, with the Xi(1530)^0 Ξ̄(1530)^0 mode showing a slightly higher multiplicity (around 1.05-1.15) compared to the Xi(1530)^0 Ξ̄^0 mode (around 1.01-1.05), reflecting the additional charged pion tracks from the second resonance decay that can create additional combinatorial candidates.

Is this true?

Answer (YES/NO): YES